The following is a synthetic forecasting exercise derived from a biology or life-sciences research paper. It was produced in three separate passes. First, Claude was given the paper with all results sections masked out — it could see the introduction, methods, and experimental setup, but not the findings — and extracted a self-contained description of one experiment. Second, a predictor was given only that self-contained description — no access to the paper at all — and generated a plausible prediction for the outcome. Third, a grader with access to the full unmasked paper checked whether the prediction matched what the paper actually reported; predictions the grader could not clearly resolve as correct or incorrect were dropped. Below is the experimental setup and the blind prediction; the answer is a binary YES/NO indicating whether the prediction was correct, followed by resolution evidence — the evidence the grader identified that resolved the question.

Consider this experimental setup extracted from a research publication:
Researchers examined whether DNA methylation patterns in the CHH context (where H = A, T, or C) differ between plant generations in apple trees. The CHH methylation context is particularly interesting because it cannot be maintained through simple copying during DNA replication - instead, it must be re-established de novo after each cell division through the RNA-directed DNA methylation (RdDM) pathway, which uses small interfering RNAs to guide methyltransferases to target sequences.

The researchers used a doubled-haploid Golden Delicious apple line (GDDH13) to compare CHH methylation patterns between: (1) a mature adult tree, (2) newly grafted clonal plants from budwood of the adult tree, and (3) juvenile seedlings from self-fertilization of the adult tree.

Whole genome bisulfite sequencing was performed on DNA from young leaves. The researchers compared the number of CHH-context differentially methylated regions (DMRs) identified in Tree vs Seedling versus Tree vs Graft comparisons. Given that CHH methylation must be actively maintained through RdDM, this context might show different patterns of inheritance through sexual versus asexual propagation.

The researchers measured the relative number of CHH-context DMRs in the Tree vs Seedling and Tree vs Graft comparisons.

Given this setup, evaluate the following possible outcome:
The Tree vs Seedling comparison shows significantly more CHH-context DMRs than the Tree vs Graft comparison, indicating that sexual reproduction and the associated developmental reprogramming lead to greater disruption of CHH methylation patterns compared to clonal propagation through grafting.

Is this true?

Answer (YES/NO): YES